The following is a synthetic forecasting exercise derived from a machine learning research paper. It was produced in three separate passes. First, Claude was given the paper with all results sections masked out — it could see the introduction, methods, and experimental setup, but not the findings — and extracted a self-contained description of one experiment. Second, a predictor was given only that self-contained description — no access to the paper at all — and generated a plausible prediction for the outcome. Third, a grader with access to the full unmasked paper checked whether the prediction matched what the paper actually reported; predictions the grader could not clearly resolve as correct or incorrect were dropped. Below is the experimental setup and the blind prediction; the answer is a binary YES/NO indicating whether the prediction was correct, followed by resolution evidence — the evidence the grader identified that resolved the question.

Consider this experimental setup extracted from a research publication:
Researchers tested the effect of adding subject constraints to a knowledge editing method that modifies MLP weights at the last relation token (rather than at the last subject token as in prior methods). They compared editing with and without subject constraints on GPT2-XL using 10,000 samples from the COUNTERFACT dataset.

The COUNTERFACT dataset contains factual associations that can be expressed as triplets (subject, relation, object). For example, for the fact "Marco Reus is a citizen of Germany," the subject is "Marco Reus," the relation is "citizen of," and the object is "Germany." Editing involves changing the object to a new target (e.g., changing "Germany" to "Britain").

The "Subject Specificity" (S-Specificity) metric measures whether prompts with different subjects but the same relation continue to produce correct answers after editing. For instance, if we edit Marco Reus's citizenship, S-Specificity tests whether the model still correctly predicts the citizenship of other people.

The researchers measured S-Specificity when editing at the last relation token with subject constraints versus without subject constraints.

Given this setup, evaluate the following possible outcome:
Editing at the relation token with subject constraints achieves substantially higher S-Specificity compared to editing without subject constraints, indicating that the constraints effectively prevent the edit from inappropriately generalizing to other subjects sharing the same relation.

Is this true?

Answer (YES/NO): YES